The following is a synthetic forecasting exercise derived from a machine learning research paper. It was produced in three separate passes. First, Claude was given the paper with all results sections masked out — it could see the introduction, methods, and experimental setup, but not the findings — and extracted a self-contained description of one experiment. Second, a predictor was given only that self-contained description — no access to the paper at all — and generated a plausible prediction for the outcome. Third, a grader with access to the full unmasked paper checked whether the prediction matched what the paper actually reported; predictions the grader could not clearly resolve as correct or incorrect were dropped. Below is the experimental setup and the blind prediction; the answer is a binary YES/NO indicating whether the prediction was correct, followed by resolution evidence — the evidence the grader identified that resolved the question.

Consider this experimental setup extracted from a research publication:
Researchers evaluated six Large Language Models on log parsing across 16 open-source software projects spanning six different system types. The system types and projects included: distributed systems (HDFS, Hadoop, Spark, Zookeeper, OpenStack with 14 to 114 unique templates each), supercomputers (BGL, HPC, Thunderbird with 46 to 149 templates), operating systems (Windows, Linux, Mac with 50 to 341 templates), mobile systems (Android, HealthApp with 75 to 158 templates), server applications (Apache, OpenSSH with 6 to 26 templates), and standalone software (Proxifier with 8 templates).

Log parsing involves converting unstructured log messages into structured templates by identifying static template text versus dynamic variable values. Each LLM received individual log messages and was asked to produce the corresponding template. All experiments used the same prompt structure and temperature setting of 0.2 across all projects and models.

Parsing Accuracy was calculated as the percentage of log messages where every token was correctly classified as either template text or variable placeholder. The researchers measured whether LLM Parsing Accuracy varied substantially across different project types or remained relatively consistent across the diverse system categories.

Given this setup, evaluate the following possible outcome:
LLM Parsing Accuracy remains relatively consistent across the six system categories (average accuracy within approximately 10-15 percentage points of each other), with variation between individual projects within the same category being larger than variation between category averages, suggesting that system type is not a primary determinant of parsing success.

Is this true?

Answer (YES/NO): NO